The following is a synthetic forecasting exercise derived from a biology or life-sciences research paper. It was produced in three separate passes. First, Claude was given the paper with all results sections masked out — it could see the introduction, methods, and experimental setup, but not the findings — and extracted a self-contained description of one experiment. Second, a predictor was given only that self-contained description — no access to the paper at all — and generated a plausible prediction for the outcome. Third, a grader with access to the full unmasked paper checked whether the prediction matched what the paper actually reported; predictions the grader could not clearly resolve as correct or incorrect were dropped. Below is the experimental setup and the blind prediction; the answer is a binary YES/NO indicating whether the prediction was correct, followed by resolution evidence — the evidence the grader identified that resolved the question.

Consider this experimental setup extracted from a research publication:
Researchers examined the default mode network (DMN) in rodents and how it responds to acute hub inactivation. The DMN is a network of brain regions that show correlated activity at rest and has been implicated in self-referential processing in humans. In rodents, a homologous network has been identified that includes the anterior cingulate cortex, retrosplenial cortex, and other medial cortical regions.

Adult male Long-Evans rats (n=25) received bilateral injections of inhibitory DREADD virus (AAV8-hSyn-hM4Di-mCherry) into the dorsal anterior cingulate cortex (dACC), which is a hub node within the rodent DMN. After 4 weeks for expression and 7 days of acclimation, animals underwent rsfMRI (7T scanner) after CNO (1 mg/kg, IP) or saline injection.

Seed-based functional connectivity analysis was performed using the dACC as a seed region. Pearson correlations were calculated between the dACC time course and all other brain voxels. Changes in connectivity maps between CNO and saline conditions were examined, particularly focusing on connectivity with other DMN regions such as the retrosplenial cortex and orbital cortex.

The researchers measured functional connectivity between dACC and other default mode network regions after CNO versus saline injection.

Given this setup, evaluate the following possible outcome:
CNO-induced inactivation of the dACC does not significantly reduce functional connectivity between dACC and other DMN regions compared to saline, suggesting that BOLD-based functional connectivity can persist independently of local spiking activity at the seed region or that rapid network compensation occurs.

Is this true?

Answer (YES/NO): NO